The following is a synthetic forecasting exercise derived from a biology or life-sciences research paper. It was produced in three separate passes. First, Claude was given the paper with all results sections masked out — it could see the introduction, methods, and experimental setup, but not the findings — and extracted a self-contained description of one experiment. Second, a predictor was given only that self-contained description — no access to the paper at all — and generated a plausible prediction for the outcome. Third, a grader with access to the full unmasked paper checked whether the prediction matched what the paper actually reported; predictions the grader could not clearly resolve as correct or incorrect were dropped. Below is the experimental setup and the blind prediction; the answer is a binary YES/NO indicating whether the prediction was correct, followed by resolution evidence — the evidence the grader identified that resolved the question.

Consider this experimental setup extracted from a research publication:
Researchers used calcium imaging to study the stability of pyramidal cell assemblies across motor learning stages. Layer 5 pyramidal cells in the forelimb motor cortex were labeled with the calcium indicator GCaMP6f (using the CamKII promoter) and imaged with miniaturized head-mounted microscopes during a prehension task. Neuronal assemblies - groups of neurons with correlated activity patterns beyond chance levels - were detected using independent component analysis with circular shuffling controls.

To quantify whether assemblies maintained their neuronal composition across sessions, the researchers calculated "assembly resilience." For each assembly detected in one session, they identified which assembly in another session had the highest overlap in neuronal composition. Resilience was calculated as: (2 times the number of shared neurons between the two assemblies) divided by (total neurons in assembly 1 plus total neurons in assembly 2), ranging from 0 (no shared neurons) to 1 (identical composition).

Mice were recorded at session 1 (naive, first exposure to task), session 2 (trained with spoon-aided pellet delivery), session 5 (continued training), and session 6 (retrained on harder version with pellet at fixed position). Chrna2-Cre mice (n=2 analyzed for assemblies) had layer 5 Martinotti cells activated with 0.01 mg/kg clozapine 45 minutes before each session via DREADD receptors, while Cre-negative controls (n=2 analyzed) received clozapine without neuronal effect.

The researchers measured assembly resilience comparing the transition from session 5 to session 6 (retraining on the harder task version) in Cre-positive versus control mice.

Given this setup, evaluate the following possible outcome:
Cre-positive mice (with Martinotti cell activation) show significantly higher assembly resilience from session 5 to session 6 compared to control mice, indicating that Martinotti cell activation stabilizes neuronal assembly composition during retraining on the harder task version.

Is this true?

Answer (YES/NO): YES